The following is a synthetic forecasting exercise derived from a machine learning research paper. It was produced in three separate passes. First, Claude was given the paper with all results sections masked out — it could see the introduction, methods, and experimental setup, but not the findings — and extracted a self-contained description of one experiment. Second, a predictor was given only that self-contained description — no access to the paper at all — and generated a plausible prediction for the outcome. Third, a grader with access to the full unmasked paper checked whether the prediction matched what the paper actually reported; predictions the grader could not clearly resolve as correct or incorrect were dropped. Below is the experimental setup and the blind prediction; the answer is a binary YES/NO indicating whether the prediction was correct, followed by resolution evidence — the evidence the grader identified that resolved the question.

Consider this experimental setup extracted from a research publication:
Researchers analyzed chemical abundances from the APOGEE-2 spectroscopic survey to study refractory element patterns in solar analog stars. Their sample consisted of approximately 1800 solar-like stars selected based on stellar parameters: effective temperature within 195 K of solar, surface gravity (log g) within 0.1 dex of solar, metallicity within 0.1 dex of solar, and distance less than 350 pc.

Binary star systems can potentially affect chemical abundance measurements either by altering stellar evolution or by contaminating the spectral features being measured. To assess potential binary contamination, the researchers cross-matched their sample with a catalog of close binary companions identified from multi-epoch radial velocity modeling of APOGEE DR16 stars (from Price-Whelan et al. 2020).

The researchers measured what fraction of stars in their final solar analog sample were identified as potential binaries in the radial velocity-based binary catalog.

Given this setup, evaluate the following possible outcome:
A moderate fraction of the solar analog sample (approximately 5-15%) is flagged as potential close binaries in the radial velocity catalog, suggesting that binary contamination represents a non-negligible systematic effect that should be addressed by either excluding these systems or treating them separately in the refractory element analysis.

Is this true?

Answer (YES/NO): NO